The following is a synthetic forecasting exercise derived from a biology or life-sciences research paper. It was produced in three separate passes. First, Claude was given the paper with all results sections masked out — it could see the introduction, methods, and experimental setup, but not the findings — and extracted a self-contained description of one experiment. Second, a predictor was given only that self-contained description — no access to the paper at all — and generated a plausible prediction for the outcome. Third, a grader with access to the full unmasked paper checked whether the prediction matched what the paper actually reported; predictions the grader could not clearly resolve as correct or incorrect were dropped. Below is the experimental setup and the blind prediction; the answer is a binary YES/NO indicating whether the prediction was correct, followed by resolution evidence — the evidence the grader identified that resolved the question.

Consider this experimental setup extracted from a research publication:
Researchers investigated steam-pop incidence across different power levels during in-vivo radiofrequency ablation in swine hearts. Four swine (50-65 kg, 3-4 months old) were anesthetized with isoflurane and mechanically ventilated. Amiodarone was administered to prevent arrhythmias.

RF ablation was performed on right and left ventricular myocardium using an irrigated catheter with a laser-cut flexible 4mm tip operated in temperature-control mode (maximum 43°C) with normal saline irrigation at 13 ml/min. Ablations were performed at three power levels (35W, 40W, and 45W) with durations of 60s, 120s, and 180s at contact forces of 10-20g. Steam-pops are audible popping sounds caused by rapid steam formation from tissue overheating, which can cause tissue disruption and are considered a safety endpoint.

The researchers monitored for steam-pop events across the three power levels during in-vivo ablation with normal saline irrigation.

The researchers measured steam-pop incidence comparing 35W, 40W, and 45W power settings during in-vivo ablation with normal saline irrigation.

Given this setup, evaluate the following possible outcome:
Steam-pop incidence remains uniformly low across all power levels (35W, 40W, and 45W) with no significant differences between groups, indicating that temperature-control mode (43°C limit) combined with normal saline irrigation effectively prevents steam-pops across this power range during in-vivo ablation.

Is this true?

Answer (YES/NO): YES